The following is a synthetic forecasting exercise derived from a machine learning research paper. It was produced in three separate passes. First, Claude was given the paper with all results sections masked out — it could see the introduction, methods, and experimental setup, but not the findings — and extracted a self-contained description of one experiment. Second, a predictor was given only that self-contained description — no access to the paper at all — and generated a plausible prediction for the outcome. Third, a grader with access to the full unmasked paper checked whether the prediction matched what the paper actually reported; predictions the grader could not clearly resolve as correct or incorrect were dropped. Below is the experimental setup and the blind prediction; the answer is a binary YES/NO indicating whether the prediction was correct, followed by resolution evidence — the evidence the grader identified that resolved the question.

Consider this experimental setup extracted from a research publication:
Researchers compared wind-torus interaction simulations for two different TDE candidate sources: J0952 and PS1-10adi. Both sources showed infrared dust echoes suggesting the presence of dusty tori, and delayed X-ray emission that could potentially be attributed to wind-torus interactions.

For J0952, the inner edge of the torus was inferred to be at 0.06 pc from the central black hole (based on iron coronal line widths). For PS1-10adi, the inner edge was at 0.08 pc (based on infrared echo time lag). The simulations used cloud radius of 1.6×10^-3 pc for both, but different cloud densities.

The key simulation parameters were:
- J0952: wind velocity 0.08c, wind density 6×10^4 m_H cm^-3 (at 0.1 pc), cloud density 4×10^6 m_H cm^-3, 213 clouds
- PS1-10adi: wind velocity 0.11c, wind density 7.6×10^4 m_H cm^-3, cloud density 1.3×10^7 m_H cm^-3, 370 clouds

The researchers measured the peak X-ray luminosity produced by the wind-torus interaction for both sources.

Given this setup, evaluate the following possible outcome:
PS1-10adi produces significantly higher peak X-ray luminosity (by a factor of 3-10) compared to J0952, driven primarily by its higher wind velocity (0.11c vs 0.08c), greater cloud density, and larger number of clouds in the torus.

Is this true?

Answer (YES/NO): YES